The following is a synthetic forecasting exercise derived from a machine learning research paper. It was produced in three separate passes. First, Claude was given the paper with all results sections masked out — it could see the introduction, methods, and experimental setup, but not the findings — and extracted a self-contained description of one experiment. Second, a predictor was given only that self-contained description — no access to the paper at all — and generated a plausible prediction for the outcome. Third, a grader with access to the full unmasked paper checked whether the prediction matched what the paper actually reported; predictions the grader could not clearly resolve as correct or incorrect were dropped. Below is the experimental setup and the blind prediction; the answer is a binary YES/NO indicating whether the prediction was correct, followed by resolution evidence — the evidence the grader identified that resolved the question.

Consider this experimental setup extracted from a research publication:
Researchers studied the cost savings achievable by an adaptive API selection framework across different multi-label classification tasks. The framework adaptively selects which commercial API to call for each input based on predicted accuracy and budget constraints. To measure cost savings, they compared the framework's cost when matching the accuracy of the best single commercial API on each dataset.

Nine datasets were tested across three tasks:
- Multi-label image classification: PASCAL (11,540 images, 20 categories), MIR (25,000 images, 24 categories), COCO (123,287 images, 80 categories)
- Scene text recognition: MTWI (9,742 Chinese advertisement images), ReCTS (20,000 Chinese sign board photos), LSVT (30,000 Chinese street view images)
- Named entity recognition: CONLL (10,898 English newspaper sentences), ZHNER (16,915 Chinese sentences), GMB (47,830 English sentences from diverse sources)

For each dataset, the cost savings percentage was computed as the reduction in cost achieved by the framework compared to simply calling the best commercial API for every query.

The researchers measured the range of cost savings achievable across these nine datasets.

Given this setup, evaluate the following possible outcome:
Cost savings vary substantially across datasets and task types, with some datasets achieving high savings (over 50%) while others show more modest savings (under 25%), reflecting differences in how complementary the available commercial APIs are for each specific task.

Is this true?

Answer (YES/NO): NO